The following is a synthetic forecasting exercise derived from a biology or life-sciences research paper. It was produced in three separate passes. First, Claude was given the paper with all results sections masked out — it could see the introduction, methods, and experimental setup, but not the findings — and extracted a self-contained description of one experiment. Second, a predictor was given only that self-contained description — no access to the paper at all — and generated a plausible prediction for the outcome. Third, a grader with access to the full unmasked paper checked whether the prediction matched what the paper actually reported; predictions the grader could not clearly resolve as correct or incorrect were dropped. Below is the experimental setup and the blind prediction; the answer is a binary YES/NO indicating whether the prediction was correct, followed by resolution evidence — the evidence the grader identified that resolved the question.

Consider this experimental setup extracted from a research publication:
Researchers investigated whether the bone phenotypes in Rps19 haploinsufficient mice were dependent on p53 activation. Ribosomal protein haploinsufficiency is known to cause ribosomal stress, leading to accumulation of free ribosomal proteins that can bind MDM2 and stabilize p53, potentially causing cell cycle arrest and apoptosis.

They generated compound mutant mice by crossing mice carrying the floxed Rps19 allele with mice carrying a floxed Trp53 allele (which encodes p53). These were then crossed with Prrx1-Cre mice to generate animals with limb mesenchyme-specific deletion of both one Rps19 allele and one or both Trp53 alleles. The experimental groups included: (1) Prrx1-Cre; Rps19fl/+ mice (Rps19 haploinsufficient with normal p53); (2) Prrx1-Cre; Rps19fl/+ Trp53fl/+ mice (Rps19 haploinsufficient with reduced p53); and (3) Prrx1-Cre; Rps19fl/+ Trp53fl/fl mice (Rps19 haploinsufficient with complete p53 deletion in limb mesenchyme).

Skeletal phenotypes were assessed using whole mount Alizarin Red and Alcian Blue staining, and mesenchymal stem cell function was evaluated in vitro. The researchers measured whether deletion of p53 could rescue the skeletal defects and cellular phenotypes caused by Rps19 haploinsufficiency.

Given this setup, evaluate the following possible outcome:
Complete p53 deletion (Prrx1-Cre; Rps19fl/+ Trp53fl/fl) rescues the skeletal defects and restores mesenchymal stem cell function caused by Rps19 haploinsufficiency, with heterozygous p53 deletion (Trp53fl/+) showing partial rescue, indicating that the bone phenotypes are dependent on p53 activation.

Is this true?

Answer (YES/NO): YES